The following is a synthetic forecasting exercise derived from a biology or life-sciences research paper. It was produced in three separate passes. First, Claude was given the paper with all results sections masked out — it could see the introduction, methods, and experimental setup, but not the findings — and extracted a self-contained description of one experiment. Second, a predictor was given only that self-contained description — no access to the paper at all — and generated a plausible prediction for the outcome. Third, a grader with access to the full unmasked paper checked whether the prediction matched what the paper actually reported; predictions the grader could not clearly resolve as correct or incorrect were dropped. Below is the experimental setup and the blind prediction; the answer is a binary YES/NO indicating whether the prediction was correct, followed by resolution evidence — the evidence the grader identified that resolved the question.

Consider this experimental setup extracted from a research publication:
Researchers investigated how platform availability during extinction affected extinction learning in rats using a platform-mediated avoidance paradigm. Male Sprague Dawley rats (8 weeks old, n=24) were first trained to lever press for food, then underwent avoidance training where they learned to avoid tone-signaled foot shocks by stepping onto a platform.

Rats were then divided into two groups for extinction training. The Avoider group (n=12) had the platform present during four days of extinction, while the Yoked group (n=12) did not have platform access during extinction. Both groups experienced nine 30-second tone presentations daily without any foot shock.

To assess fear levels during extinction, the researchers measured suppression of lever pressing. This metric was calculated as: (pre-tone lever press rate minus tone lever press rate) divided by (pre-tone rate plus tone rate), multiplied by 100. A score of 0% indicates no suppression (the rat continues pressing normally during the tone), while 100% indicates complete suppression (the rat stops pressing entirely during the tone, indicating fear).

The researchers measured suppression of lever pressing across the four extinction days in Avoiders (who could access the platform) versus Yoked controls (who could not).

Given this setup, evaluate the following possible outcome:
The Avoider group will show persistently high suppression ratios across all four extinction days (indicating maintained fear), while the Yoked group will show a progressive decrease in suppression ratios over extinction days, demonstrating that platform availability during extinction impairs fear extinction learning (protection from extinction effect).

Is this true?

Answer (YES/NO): NO